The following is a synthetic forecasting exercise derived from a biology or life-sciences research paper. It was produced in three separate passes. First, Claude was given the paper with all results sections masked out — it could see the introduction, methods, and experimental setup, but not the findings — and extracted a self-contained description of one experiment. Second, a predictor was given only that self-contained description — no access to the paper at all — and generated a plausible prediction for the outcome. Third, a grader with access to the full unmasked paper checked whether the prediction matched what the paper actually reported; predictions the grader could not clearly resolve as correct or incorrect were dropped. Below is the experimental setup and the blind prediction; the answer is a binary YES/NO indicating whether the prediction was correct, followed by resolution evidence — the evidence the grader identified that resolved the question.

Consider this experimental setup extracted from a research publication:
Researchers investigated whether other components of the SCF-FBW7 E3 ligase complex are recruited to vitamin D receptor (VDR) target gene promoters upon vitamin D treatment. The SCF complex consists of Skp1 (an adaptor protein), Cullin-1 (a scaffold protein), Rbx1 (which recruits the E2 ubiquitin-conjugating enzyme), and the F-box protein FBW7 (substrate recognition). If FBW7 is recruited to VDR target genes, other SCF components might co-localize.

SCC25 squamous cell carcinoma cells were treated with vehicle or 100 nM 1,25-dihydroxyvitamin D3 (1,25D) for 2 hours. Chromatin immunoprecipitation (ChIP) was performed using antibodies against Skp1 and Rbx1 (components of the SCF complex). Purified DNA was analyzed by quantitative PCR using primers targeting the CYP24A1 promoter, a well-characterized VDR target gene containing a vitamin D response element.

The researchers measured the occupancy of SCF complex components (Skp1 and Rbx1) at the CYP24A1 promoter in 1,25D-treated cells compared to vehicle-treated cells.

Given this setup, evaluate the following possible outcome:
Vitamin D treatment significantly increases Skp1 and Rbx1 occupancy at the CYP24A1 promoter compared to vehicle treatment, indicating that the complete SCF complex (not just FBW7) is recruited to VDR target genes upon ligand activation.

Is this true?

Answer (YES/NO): YES